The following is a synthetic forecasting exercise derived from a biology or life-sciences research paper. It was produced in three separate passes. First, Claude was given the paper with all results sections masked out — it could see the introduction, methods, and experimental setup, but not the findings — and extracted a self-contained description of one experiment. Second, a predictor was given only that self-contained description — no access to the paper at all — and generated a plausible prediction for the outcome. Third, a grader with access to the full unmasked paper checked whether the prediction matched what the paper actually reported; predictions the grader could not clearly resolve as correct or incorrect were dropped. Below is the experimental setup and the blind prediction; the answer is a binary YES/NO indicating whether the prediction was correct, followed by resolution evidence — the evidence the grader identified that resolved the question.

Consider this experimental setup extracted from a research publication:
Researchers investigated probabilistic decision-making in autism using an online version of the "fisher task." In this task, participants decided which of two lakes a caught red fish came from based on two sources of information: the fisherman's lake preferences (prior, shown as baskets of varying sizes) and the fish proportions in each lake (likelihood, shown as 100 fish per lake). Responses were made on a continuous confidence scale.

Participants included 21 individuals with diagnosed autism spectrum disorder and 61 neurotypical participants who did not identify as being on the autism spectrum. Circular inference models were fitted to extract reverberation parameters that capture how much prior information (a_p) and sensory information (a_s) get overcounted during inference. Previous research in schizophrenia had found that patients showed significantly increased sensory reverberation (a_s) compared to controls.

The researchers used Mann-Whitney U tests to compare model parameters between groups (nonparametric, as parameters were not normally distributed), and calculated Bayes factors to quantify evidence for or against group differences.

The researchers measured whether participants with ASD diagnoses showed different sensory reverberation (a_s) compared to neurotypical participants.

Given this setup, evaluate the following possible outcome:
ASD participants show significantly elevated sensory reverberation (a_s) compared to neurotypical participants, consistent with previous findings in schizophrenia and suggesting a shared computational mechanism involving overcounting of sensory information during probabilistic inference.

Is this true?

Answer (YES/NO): NO